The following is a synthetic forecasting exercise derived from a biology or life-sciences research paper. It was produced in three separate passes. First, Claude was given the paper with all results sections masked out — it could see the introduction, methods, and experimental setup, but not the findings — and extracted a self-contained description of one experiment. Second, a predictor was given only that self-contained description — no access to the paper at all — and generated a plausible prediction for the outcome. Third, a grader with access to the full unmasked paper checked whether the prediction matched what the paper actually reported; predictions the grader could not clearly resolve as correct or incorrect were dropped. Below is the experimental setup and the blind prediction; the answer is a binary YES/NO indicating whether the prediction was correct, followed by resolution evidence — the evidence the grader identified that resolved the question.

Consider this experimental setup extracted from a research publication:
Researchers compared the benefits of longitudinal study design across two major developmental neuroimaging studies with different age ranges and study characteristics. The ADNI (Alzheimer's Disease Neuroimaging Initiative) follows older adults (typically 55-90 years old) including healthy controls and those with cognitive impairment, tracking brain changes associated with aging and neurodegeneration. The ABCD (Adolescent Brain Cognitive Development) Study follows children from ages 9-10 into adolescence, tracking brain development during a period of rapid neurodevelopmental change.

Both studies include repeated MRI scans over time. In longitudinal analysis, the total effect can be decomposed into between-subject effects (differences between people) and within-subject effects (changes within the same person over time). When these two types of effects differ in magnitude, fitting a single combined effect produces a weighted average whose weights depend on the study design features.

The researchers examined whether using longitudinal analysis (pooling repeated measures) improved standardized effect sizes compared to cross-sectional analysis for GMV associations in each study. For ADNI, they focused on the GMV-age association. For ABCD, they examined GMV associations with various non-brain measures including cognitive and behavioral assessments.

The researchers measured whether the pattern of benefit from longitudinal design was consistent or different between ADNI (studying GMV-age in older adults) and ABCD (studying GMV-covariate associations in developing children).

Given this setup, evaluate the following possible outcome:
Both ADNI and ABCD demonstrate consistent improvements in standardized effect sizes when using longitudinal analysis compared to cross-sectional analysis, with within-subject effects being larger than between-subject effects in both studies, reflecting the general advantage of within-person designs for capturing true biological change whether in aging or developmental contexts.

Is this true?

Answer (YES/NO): NO